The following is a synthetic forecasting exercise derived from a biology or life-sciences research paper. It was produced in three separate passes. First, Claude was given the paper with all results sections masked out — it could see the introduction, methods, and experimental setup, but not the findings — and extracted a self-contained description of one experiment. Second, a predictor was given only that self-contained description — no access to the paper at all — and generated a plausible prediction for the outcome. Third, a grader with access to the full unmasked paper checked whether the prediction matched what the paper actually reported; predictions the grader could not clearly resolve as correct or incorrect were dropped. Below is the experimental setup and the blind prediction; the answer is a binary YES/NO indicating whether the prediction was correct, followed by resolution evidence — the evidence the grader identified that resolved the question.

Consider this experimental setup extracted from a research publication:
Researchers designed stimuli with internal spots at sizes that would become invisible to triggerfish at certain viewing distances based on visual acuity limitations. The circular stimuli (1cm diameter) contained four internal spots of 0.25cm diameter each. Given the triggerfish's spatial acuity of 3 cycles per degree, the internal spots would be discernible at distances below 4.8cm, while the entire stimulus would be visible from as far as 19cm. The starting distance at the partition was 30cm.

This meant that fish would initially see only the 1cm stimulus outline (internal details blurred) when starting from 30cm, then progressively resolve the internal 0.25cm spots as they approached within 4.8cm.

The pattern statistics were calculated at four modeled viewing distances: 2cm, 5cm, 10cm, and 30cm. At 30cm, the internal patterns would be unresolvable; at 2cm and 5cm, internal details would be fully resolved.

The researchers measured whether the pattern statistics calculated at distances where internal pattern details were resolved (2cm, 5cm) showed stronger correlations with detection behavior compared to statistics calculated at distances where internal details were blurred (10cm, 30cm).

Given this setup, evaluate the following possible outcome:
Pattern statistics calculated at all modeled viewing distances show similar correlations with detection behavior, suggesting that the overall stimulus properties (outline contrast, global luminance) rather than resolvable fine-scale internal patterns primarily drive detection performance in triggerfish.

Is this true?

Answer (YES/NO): NO